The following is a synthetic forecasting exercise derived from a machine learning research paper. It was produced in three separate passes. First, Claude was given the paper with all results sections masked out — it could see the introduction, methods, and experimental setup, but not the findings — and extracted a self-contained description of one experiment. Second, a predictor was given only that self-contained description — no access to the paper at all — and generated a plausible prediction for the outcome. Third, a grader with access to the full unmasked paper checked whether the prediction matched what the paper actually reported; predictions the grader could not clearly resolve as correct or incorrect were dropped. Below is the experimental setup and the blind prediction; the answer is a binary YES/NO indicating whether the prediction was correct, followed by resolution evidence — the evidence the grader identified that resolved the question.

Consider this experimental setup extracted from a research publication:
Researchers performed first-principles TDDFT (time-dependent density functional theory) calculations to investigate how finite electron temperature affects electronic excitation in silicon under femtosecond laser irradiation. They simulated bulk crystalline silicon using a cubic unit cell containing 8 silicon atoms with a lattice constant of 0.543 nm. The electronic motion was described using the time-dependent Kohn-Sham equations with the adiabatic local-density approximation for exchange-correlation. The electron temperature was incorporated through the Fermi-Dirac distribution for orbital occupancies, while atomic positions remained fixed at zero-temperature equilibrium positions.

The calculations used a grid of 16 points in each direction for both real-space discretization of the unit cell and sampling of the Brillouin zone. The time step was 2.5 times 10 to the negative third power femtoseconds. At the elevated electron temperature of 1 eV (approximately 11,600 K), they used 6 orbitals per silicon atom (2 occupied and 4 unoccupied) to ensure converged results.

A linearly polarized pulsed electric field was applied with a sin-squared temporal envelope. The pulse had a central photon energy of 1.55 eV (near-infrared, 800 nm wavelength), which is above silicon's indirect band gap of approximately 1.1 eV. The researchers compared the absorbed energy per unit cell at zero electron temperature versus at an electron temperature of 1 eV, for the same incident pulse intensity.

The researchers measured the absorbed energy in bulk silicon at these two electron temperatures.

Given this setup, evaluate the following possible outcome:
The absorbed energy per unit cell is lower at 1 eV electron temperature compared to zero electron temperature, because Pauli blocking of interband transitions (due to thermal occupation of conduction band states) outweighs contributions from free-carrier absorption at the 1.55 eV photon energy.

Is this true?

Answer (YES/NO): NO